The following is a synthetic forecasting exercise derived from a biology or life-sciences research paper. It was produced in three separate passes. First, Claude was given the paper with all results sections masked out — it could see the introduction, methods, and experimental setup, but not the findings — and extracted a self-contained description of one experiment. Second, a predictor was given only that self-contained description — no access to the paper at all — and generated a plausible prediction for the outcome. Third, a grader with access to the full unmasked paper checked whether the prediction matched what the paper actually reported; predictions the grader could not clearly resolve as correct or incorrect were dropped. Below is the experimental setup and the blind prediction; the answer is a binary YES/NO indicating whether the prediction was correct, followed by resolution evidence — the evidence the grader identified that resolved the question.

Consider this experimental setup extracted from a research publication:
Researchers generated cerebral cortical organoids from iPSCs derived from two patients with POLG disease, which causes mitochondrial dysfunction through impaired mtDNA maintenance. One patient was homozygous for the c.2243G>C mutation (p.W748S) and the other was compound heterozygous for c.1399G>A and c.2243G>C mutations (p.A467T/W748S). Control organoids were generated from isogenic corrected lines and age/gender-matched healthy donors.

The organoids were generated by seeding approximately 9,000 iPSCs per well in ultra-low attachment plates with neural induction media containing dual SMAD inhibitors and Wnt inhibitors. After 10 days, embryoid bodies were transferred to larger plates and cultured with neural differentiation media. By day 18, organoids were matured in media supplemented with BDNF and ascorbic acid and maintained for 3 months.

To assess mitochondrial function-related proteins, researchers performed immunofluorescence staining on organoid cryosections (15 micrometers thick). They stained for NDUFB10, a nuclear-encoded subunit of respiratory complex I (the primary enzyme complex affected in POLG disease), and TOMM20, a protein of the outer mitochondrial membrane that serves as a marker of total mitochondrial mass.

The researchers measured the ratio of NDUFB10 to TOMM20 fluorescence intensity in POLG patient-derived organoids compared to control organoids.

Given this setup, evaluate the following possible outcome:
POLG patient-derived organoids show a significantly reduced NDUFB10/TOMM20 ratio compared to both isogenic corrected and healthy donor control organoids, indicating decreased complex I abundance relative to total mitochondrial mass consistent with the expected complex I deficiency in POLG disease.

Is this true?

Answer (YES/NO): NO